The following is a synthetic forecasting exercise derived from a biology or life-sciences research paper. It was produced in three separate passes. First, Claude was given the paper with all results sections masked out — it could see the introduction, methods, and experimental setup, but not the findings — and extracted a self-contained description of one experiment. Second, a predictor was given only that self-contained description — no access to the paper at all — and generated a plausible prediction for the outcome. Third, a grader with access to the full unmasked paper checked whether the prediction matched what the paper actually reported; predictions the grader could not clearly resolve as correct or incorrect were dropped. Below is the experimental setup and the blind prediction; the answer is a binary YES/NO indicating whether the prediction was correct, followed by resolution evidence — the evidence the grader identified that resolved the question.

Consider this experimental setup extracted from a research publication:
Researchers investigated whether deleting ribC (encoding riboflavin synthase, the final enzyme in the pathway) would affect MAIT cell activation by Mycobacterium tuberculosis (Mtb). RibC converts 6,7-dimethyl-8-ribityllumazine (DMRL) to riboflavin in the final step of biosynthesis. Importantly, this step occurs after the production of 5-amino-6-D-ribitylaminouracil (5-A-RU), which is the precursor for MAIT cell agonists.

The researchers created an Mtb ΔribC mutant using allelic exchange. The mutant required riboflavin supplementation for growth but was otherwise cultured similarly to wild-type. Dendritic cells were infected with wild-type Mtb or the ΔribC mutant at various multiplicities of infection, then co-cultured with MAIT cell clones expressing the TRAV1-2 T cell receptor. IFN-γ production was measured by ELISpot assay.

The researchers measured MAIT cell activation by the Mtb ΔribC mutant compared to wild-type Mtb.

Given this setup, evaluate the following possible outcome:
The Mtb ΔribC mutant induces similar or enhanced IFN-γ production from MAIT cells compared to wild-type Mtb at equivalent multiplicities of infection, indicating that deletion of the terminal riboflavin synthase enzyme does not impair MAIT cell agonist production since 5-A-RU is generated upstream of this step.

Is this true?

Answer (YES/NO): YES